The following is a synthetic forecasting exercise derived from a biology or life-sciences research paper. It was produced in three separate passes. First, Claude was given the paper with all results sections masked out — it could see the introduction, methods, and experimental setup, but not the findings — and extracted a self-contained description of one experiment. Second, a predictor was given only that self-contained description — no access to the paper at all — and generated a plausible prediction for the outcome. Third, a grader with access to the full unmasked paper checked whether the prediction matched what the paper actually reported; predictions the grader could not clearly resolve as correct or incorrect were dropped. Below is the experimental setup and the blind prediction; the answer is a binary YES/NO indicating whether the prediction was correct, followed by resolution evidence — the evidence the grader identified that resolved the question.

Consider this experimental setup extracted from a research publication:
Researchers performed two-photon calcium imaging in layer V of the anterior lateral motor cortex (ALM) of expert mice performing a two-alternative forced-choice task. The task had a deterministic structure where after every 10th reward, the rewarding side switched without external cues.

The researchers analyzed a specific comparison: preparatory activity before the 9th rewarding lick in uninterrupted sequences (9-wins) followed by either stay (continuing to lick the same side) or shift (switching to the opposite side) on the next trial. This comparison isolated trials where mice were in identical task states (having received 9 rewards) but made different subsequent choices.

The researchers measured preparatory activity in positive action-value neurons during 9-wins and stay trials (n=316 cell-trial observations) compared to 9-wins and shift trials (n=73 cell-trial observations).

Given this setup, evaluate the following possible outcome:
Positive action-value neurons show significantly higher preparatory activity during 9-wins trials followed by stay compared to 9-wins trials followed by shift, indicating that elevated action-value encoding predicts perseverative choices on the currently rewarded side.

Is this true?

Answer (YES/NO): YES